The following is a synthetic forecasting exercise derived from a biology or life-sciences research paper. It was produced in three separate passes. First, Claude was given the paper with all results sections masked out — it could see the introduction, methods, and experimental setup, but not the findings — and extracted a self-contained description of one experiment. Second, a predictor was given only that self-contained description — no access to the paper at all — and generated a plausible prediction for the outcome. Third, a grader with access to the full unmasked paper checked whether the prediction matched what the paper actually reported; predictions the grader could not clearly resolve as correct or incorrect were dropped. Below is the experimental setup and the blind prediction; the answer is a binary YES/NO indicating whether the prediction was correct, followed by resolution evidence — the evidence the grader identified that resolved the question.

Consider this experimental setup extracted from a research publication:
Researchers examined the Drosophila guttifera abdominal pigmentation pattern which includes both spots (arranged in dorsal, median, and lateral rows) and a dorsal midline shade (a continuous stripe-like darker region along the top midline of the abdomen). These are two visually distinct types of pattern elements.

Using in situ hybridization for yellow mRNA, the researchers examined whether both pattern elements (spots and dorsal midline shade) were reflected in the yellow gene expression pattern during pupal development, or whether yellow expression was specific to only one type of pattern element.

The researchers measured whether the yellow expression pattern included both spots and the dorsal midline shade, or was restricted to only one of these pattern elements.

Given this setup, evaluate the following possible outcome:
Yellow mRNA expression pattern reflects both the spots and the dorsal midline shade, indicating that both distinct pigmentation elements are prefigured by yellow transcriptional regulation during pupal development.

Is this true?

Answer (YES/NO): YES